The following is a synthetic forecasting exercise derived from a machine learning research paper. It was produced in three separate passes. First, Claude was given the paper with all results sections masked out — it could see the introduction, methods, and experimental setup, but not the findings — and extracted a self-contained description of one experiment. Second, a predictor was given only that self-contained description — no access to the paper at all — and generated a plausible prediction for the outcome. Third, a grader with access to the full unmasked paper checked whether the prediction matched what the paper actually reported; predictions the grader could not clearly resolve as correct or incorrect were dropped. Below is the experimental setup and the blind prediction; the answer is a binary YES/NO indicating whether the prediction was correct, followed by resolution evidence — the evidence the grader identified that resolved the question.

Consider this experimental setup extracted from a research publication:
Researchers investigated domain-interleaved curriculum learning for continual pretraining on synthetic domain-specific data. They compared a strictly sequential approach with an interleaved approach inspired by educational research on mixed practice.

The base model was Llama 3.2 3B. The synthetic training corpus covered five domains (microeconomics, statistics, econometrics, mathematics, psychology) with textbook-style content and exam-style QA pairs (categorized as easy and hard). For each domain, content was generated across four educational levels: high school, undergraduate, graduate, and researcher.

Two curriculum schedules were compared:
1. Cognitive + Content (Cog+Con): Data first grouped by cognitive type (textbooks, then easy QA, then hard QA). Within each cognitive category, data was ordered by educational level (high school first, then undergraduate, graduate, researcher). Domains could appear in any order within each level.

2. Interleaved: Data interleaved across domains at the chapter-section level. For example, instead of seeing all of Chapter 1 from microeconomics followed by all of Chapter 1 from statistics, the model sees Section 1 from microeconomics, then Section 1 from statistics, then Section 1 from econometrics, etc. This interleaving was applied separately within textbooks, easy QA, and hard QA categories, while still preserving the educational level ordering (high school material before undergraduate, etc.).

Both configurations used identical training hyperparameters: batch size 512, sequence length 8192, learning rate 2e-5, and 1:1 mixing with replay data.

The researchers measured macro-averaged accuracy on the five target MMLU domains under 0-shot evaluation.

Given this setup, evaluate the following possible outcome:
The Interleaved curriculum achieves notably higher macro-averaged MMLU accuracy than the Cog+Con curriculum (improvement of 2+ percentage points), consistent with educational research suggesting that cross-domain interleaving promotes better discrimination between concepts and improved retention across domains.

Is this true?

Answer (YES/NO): NO